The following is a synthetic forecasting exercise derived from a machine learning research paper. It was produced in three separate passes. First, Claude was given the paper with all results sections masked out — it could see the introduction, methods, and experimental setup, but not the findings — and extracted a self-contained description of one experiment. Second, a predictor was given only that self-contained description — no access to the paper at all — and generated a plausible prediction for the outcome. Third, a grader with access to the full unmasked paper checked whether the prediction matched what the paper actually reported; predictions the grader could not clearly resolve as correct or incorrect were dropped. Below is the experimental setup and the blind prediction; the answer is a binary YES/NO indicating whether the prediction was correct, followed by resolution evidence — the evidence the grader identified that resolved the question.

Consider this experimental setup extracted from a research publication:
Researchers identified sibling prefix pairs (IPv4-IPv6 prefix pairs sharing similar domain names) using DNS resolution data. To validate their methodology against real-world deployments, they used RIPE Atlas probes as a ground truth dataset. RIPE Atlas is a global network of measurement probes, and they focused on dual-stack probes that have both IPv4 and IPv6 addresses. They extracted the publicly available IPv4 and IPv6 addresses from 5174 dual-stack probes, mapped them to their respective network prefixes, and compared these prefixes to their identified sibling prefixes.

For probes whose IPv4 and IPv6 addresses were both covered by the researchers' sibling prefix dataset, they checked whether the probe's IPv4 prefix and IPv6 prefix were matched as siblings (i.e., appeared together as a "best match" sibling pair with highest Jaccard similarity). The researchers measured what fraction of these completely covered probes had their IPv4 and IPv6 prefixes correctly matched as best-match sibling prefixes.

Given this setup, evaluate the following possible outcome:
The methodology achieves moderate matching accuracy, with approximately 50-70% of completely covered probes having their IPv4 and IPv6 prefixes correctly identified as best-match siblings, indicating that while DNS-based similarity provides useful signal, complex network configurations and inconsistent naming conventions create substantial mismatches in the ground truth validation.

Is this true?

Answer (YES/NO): NO